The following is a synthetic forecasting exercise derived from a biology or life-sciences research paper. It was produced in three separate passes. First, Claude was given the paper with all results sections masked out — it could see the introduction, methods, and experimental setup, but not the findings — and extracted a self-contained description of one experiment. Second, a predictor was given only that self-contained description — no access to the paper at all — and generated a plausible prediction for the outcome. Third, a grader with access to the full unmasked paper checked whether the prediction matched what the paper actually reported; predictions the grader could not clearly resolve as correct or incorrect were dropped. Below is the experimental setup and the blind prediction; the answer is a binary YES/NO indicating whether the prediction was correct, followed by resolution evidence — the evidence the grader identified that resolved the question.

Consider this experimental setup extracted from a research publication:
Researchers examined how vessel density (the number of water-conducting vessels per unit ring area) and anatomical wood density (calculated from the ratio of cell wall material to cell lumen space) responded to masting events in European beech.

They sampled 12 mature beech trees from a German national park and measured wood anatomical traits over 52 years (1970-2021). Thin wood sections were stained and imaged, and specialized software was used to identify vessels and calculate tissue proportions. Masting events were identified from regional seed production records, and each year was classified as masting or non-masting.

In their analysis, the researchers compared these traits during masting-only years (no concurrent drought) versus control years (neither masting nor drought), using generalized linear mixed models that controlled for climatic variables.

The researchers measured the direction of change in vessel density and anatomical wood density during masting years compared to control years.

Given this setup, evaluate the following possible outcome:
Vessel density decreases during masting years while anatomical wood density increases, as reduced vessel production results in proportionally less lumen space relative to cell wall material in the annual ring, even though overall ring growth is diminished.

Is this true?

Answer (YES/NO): NO